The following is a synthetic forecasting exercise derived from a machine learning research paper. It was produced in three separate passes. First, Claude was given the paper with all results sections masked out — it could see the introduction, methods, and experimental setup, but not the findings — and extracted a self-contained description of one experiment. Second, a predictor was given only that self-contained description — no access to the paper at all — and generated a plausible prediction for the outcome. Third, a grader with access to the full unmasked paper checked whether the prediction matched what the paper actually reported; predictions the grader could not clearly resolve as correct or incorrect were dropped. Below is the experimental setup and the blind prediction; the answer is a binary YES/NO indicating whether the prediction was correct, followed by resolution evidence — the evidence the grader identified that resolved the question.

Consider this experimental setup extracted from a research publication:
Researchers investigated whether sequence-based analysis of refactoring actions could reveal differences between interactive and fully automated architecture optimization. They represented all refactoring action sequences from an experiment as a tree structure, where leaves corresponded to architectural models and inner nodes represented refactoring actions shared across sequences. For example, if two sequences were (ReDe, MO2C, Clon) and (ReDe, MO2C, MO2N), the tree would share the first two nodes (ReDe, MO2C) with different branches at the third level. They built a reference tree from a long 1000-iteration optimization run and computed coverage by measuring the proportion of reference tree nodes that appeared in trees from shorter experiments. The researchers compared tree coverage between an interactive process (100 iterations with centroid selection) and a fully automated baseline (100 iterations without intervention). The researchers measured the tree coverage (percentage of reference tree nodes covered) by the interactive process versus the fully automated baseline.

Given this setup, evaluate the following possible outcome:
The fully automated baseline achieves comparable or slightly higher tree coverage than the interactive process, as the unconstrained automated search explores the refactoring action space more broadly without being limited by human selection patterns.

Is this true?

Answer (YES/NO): NO